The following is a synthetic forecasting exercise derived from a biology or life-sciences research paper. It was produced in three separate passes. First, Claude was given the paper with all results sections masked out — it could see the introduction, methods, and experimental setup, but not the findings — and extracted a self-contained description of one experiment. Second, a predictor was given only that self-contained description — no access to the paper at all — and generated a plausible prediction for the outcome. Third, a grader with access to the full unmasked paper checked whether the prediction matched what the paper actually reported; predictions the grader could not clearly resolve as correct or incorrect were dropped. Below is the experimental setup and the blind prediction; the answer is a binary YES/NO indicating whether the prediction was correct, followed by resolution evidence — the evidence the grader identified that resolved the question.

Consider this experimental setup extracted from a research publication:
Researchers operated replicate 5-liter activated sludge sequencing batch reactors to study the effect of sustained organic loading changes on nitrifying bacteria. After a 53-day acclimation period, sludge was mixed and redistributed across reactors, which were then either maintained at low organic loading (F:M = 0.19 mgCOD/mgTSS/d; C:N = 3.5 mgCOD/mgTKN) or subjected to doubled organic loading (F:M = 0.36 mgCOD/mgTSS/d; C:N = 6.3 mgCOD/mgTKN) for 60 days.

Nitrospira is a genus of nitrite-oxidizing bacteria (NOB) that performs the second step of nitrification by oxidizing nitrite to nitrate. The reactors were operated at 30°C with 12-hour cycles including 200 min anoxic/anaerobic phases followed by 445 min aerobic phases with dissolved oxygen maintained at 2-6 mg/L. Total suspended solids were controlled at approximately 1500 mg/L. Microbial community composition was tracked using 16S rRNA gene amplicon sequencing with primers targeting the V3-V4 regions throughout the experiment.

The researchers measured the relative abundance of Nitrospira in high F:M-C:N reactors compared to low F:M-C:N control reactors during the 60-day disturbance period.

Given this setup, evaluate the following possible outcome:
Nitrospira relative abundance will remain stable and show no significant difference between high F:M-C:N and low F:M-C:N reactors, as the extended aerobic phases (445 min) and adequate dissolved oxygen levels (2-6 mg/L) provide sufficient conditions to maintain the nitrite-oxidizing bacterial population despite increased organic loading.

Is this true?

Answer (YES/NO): NO